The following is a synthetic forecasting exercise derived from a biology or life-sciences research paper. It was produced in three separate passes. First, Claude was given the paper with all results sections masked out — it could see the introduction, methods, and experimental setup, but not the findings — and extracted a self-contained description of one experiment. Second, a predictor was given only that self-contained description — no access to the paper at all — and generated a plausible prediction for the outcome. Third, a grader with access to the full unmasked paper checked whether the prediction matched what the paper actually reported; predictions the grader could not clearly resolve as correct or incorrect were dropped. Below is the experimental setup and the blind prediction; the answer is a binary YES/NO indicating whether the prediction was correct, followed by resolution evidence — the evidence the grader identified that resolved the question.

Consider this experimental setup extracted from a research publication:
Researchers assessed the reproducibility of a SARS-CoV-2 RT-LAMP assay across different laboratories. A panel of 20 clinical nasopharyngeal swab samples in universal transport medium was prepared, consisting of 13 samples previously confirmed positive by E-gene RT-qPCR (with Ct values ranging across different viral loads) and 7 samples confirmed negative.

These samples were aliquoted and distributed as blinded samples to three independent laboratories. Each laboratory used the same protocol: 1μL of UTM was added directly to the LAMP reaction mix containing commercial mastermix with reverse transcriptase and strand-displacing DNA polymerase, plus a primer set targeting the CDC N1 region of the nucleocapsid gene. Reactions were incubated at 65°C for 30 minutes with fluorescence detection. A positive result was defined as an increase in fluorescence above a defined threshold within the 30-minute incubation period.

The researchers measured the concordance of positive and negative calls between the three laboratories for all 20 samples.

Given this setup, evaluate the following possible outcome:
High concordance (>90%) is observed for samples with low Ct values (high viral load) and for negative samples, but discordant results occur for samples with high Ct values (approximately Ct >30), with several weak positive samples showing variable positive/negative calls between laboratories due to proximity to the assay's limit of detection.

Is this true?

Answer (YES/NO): NO